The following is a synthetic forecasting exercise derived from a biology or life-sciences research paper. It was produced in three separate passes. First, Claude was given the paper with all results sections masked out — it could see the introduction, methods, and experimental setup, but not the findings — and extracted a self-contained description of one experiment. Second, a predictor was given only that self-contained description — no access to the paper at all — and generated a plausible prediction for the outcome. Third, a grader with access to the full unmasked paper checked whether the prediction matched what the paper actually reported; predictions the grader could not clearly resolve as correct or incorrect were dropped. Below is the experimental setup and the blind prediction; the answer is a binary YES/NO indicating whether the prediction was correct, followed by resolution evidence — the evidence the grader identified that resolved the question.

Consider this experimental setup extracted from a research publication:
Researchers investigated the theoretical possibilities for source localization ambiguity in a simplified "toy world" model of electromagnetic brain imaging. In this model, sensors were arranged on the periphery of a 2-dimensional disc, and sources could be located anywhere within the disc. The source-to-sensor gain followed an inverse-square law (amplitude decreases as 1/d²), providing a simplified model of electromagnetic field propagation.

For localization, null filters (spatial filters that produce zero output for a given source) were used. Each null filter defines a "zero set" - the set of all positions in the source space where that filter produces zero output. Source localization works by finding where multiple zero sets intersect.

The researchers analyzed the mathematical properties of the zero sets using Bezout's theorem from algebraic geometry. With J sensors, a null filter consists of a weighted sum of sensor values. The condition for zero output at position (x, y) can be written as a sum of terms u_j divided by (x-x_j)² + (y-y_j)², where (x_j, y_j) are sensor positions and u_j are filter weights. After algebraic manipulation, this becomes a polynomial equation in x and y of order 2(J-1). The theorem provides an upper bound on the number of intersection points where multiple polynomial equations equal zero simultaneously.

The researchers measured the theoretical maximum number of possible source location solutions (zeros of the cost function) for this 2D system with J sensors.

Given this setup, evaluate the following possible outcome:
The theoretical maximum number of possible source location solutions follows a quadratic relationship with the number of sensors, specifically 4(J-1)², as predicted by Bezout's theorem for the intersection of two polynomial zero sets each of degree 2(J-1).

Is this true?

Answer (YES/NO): YES